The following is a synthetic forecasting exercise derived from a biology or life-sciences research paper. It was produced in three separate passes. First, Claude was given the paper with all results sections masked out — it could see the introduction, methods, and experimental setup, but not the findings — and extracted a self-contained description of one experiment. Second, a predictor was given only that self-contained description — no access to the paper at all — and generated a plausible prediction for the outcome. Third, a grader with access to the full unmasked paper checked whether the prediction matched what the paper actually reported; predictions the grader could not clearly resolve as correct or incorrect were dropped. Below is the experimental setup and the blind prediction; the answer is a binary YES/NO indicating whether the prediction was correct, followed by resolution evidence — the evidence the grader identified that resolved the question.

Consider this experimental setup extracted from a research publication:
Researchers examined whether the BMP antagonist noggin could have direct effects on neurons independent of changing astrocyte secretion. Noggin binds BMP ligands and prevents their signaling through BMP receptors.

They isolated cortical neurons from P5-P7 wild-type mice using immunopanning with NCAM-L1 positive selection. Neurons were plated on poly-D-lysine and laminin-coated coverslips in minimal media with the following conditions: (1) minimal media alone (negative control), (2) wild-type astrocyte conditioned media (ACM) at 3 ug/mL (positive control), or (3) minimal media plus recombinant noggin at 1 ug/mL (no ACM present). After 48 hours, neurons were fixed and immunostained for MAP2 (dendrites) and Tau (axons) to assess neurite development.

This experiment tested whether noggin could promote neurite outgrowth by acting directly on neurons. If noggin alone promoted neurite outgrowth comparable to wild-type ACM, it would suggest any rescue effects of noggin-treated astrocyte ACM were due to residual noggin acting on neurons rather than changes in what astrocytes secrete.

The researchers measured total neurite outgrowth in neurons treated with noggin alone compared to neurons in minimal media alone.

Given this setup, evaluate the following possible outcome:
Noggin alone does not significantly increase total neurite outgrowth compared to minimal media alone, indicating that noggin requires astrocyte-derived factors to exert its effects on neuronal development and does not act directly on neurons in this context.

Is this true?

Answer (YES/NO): YES